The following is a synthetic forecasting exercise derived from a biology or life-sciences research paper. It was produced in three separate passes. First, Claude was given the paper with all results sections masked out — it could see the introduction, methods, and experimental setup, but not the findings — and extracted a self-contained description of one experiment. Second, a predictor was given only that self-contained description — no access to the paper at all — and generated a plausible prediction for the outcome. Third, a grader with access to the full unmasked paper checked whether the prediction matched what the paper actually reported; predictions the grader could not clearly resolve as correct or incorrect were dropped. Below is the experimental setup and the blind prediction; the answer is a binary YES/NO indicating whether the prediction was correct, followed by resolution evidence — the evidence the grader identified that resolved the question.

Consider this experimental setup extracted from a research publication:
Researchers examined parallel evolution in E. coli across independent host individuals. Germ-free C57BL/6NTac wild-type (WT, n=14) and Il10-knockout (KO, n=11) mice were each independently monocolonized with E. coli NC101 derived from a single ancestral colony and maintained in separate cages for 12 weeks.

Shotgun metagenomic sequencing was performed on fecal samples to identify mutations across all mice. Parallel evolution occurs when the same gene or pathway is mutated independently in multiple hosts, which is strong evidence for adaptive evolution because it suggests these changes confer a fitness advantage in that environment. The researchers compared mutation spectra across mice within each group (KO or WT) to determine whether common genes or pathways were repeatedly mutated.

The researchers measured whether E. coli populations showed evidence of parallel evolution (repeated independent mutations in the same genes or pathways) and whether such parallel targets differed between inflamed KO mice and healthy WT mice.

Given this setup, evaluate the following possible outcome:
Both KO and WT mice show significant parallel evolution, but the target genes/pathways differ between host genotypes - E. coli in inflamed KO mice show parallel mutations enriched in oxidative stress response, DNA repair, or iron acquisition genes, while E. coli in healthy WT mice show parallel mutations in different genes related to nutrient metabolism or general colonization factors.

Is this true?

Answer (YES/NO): NO